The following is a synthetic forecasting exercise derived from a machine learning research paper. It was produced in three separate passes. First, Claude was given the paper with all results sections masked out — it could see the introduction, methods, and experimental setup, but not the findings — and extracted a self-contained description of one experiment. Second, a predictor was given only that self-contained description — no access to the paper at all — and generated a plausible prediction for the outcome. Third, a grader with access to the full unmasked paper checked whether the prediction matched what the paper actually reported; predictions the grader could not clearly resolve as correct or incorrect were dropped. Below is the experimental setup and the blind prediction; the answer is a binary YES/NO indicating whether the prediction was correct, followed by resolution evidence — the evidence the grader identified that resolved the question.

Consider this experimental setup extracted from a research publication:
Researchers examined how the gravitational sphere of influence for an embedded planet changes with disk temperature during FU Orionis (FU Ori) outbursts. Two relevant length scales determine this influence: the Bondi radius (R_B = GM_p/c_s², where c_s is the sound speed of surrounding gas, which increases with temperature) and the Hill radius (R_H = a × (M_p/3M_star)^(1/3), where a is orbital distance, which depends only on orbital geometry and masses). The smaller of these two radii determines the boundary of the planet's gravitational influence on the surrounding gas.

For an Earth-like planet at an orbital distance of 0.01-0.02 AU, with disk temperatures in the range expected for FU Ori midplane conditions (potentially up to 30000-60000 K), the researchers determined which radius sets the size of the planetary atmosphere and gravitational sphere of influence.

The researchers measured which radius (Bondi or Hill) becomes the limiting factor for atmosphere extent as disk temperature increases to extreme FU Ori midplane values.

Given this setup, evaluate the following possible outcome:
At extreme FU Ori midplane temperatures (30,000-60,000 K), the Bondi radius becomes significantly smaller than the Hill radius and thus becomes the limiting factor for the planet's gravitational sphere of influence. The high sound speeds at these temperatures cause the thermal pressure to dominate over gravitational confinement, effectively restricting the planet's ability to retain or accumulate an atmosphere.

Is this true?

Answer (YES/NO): YES